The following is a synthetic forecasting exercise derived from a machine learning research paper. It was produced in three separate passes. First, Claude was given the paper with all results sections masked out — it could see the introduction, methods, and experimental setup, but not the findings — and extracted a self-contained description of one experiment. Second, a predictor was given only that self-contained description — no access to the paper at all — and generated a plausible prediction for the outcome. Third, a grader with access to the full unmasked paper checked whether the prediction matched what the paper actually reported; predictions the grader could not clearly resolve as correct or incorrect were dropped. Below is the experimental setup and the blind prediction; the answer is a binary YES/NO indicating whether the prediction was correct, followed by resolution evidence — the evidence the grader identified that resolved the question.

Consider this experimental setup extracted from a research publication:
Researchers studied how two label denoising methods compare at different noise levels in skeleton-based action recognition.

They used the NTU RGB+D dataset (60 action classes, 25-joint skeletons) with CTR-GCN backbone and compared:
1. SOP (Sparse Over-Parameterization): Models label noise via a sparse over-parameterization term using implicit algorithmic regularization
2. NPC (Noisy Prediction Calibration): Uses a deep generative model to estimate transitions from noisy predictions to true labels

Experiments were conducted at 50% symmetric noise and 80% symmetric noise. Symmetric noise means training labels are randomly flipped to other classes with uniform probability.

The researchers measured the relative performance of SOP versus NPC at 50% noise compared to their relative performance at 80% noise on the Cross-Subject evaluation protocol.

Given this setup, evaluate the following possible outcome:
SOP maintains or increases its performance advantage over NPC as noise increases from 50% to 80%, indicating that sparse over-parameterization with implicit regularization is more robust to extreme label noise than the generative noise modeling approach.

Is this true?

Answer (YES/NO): NO